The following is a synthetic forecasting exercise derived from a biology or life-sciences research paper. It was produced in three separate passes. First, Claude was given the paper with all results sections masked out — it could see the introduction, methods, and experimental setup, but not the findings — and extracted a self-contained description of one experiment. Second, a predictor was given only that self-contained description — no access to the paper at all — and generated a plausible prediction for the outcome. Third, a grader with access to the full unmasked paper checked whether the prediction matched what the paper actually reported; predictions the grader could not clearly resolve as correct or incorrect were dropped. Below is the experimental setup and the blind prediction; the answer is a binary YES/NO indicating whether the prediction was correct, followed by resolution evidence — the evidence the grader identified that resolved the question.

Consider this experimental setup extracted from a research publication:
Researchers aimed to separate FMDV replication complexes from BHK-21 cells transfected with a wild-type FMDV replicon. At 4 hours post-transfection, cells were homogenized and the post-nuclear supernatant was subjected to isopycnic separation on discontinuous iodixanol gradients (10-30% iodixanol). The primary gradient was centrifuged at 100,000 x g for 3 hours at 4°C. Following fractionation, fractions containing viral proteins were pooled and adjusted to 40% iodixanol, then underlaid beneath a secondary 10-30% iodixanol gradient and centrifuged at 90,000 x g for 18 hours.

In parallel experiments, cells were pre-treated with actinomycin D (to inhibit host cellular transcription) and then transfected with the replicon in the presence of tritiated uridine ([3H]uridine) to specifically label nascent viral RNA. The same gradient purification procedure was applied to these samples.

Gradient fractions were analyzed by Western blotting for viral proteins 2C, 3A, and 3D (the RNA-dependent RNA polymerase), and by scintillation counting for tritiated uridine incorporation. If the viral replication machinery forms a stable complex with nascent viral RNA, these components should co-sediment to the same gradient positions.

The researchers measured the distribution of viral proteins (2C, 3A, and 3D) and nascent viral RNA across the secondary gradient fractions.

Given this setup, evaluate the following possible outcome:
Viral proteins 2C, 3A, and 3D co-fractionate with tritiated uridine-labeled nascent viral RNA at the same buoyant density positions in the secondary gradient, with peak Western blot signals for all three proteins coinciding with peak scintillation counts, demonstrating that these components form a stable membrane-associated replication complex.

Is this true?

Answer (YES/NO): YES